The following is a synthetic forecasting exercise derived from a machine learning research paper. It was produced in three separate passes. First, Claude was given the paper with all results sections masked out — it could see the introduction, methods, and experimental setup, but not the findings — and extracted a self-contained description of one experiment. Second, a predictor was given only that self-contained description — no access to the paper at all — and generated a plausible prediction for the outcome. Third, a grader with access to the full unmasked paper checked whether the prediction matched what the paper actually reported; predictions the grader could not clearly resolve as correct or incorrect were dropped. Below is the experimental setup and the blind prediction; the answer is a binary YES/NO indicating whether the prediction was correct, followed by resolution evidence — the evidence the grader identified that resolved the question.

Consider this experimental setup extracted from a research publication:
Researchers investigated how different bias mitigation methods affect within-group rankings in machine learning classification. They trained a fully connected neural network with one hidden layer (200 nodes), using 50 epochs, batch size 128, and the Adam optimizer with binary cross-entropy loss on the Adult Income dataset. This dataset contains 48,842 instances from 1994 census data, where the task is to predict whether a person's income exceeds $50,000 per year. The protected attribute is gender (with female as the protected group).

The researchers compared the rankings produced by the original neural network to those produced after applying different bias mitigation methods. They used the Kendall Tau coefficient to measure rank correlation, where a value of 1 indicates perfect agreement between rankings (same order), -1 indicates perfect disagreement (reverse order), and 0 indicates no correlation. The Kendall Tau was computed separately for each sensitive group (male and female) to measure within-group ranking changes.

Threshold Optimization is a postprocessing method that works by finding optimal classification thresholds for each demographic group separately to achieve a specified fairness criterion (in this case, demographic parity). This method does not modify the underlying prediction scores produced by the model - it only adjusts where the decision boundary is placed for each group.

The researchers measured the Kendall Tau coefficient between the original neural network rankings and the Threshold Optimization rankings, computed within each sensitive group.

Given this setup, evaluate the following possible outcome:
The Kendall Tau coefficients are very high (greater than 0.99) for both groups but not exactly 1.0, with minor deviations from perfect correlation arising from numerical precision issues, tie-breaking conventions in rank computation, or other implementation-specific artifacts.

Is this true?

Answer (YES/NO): NO